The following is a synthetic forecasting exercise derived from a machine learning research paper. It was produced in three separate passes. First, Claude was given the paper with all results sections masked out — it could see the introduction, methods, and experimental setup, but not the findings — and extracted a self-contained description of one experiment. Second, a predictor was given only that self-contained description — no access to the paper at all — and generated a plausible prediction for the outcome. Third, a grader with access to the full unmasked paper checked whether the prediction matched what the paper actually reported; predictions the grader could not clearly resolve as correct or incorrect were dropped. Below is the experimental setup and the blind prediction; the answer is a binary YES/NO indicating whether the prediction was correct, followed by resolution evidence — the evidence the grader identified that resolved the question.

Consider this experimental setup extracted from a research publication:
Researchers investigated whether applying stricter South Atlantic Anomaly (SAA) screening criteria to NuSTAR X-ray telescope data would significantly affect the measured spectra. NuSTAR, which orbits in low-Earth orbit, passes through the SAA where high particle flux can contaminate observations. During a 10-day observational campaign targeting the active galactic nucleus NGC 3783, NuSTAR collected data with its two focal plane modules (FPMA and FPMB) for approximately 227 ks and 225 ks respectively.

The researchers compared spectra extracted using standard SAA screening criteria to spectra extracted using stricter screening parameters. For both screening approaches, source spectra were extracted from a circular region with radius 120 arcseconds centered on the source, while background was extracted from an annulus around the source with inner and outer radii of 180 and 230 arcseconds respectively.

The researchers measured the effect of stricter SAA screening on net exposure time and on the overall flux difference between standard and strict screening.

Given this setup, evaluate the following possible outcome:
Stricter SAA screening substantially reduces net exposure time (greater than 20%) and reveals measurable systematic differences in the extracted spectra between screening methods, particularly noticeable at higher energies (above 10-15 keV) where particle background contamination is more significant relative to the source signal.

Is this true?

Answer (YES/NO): NO